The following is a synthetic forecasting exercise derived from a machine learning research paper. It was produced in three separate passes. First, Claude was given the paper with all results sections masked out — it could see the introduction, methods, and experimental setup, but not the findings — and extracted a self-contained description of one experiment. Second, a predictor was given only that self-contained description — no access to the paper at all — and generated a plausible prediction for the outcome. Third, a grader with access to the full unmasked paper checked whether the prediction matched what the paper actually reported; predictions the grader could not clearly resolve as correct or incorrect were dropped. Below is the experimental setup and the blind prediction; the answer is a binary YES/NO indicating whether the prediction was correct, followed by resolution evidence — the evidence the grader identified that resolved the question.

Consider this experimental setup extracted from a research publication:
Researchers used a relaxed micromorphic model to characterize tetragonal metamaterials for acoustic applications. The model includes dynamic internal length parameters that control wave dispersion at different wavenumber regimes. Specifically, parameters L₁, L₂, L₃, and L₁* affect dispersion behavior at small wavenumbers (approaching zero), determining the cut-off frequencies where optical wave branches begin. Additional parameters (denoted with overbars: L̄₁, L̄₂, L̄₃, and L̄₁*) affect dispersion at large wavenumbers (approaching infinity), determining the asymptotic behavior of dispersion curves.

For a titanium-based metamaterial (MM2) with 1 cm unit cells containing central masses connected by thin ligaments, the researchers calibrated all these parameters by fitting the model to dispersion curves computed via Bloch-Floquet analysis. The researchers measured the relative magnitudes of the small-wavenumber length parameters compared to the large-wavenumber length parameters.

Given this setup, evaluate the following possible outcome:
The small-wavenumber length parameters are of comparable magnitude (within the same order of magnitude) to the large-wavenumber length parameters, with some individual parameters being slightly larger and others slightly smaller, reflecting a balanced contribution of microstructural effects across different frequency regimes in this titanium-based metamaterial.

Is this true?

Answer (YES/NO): NO